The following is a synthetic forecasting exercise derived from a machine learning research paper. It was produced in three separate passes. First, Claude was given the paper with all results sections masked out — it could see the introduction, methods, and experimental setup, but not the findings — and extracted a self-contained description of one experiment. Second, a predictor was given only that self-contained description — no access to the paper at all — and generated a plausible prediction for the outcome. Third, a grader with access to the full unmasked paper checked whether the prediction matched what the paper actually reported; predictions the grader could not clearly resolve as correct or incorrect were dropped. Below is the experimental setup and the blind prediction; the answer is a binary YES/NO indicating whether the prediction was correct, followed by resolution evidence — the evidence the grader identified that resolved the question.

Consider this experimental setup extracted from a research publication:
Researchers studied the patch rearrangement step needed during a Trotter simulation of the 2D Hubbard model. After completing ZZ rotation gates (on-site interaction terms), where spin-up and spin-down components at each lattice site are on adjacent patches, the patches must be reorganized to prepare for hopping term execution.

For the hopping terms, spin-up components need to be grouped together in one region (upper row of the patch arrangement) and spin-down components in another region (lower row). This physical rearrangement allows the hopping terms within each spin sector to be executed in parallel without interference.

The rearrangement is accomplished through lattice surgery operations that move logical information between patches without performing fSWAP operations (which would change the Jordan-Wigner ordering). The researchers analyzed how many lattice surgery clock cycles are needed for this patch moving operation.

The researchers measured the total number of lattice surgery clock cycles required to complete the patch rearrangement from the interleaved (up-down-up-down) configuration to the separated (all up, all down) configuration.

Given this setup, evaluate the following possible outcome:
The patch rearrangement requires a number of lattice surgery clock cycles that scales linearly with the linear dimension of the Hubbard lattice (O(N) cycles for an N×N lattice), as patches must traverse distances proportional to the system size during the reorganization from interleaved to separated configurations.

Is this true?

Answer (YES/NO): NO